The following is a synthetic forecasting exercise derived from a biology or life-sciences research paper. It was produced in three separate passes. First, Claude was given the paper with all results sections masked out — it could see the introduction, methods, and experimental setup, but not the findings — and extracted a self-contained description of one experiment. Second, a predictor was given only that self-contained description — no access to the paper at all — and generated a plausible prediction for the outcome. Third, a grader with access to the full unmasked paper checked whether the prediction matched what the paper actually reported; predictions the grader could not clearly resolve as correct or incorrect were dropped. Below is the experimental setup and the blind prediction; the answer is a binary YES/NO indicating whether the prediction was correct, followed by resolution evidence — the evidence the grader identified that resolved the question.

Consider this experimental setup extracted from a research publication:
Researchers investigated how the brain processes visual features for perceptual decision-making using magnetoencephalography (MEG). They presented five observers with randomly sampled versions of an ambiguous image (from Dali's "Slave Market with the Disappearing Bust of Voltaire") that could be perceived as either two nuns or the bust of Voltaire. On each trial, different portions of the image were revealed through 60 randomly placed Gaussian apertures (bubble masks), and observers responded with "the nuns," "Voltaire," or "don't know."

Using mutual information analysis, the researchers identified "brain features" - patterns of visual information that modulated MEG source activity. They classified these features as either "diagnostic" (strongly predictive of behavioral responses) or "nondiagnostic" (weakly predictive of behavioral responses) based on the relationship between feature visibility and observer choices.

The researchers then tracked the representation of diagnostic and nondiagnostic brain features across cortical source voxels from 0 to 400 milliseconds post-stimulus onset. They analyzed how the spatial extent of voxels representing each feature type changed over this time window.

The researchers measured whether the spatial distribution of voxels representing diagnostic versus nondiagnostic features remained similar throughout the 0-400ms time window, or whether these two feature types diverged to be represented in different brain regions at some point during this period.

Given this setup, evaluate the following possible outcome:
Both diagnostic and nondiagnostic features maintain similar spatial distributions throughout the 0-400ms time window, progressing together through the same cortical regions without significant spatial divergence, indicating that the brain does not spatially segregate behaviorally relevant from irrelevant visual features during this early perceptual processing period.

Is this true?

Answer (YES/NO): NO